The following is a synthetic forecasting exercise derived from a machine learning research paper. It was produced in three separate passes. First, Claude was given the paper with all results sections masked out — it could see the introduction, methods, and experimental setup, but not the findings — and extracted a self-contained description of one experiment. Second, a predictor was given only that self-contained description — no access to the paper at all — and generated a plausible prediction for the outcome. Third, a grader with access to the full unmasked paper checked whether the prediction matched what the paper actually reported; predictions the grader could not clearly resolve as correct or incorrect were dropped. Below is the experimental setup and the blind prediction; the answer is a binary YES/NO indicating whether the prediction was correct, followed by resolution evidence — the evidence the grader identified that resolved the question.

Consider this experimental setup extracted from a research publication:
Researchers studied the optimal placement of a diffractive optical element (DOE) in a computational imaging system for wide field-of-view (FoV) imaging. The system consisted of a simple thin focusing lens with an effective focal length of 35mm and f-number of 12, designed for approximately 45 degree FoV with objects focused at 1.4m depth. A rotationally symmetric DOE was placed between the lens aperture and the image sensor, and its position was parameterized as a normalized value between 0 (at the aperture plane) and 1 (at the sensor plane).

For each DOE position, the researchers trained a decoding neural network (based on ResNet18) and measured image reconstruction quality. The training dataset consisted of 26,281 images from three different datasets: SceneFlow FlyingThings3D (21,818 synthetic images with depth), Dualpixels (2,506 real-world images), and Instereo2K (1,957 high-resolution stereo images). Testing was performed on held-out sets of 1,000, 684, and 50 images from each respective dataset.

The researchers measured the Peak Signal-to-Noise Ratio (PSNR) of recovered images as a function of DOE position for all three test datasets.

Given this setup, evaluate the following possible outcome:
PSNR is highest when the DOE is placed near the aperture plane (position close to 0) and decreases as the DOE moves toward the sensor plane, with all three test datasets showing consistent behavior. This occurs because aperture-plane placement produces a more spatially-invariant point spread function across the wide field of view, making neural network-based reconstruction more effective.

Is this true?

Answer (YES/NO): NO